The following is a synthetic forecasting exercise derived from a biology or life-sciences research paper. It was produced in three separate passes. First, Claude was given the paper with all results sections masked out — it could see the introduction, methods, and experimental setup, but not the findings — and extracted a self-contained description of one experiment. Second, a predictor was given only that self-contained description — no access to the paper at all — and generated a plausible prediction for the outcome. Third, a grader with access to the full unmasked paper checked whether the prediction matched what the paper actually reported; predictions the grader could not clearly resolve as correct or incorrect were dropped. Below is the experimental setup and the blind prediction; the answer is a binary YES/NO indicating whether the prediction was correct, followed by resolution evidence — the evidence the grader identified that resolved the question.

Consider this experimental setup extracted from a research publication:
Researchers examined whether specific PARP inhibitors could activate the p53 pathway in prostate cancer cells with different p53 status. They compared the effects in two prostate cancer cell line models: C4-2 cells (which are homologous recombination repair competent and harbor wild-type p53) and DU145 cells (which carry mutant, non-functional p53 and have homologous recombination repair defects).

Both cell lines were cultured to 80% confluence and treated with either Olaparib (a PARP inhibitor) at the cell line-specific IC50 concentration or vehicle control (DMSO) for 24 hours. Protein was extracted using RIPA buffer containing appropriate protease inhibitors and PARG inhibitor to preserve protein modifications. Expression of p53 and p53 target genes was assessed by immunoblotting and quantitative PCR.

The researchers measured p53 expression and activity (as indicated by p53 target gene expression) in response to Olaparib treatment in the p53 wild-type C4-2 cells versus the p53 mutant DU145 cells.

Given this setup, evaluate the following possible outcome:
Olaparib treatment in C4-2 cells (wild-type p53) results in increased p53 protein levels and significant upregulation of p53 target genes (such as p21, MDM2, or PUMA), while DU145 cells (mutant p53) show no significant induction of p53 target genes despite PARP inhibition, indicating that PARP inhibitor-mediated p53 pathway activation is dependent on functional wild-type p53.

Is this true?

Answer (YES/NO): YES